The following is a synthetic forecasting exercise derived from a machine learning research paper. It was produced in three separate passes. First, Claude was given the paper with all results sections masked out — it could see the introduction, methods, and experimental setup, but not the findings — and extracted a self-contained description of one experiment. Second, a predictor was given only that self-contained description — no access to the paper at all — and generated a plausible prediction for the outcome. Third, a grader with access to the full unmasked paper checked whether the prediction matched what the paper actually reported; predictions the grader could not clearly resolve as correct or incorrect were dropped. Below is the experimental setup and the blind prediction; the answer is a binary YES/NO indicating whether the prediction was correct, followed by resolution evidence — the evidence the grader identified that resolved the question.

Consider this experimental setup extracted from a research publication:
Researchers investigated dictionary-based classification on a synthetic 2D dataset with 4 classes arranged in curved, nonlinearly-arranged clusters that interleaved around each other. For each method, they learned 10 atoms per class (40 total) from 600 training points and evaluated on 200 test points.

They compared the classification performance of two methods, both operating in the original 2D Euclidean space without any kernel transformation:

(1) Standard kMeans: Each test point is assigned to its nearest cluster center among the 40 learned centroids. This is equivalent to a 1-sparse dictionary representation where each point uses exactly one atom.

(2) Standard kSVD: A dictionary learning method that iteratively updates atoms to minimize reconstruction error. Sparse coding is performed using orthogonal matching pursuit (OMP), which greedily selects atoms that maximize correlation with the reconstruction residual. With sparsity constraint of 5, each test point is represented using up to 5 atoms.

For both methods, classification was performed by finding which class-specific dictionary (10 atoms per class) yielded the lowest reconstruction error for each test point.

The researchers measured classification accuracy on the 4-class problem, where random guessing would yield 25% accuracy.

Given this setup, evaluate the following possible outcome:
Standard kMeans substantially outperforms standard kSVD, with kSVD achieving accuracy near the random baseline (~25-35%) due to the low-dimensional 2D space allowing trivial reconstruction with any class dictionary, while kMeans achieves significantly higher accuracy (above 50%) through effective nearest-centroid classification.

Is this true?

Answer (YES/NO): YES